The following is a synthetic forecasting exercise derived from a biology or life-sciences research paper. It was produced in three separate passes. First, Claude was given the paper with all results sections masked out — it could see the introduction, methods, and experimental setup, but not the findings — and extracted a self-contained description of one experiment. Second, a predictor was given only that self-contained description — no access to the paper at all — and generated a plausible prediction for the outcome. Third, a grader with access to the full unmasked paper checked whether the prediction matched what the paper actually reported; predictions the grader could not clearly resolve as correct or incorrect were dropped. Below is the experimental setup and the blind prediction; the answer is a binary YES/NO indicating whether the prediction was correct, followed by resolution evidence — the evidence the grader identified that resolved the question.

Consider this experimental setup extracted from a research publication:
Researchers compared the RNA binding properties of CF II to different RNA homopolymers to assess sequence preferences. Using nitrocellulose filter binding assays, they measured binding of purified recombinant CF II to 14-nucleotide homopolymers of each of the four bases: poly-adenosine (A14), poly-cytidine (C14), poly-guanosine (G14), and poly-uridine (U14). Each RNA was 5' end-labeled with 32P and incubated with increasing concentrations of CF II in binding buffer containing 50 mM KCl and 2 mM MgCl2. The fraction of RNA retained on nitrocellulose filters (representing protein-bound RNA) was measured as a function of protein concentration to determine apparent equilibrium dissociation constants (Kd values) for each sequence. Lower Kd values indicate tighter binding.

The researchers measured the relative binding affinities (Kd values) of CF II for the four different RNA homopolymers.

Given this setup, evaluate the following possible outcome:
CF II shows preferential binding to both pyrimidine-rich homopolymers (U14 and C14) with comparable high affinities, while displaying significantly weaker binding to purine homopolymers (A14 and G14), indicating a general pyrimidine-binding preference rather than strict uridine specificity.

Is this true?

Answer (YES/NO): NO